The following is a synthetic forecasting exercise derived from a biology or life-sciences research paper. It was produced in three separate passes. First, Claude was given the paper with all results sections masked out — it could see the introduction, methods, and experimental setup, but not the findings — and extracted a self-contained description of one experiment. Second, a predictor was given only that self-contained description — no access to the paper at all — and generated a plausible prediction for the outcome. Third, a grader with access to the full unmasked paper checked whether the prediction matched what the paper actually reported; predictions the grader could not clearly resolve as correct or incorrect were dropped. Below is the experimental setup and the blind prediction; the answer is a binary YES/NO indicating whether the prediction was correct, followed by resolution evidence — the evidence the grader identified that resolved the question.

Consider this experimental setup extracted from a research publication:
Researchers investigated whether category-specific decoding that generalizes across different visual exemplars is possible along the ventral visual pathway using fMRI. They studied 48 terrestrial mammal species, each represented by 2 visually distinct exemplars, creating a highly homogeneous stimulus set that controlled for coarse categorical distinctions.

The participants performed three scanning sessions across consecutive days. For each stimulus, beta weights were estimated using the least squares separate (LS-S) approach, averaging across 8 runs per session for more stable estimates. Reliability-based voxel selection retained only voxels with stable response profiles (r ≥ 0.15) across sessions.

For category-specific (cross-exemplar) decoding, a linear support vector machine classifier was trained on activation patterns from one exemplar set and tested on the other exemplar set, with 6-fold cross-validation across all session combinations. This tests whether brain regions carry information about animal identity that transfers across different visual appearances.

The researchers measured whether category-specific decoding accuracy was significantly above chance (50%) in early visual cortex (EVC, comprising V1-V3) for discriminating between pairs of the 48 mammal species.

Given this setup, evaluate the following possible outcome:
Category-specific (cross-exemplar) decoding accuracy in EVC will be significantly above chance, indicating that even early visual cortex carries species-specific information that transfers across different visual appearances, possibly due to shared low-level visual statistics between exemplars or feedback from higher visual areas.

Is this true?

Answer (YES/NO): YES